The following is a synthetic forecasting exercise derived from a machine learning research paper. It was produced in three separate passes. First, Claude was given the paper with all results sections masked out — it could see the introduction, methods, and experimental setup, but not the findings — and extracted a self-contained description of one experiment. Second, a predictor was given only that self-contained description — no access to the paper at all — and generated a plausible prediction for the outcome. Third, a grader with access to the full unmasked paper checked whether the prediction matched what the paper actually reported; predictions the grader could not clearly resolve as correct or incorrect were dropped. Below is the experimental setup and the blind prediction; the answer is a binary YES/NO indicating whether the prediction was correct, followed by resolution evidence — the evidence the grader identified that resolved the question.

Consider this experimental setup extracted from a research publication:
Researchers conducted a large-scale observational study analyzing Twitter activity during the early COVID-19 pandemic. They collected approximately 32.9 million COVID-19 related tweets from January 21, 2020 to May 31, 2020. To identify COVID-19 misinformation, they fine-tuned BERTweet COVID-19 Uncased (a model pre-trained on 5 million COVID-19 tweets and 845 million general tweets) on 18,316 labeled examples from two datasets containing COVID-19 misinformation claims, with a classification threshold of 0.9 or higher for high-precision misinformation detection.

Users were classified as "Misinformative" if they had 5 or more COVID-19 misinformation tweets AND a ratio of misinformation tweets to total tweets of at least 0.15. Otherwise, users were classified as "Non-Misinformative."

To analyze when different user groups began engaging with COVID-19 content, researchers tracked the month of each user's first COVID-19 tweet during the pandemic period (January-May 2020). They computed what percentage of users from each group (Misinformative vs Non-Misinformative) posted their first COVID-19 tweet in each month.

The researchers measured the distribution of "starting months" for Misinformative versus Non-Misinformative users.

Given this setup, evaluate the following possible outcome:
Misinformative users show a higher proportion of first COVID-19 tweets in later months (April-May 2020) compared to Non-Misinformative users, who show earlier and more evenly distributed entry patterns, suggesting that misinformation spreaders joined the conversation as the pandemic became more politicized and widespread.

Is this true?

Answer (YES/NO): NO